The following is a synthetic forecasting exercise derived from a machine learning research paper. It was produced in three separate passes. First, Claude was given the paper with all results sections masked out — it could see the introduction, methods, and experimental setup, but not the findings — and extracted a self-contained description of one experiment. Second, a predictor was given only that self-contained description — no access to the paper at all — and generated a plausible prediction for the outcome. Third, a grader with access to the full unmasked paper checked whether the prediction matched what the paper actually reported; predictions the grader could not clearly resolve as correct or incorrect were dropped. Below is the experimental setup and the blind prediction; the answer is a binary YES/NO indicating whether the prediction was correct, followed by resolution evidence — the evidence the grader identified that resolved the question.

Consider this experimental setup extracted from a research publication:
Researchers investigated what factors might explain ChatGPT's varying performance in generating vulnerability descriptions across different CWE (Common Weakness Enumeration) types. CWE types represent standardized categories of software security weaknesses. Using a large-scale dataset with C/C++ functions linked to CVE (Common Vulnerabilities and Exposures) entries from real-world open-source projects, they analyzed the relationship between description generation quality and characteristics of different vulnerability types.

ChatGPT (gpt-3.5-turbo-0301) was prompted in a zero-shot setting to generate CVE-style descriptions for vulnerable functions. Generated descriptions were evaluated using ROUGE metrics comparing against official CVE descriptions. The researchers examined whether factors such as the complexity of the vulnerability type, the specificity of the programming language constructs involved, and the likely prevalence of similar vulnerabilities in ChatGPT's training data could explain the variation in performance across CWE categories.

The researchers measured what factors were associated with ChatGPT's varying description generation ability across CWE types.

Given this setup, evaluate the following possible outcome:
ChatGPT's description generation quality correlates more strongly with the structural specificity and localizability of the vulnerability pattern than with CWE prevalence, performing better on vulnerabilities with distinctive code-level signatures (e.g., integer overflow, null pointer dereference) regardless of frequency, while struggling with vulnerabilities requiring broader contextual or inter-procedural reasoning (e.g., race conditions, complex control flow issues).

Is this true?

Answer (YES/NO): NO